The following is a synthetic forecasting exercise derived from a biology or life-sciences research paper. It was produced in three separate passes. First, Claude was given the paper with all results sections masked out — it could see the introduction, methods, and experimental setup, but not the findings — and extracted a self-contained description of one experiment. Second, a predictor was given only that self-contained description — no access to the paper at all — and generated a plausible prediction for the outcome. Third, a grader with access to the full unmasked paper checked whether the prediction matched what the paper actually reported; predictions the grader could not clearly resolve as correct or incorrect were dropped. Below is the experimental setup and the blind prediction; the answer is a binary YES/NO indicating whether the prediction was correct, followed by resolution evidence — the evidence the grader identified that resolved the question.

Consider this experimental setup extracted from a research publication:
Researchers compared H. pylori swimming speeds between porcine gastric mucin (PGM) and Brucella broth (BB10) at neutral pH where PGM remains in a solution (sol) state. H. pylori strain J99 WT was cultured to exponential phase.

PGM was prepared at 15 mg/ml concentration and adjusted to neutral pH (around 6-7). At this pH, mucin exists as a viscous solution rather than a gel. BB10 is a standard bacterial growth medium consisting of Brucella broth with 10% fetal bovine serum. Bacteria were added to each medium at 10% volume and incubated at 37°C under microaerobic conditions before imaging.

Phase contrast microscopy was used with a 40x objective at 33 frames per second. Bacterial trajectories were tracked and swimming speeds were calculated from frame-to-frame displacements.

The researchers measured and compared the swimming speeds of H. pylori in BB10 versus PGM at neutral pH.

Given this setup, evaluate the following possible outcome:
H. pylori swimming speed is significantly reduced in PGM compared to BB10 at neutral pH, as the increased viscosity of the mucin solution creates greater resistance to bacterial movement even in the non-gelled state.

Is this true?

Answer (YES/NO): YES